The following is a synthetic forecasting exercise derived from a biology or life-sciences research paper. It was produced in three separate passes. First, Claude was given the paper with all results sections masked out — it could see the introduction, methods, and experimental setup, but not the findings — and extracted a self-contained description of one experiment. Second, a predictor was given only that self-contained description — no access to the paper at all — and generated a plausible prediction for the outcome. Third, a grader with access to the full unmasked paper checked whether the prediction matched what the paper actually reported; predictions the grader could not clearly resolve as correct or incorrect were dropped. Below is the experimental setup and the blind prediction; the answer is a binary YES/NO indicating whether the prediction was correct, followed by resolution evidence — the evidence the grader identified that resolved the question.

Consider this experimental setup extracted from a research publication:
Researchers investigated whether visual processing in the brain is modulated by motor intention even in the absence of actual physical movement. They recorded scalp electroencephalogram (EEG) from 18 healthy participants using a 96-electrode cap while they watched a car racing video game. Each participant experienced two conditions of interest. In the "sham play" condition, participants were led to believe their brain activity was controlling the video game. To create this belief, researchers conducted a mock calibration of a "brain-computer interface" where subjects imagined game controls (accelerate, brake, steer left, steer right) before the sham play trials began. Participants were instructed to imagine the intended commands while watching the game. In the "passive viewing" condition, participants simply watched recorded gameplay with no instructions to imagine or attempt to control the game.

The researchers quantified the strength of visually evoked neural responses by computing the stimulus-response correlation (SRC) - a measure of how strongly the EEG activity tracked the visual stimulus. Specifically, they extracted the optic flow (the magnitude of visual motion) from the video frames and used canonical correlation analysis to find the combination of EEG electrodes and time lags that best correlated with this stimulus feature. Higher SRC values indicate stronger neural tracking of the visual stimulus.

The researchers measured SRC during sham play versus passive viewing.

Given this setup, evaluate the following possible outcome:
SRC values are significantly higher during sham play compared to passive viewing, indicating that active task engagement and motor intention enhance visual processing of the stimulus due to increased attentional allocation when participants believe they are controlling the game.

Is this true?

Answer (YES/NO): YES